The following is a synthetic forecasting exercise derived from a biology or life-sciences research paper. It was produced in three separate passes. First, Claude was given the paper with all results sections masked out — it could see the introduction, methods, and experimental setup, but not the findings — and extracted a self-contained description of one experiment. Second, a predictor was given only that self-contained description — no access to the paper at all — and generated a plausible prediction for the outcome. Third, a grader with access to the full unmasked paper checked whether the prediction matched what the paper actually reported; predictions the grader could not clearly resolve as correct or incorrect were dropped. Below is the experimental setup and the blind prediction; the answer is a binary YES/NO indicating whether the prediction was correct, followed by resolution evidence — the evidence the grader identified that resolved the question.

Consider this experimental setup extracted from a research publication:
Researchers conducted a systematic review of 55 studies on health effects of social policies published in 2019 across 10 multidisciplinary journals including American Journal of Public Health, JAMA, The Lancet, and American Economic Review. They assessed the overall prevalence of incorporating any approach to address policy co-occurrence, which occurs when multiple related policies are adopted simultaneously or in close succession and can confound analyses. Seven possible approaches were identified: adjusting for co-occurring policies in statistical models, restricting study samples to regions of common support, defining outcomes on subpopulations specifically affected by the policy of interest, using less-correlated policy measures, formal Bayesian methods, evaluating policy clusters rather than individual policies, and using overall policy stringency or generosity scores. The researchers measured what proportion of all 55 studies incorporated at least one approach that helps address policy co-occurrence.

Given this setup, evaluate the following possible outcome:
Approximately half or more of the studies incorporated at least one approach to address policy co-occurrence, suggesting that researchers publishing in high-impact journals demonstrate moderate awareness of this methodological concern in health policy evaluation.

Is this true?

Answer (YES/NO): YES